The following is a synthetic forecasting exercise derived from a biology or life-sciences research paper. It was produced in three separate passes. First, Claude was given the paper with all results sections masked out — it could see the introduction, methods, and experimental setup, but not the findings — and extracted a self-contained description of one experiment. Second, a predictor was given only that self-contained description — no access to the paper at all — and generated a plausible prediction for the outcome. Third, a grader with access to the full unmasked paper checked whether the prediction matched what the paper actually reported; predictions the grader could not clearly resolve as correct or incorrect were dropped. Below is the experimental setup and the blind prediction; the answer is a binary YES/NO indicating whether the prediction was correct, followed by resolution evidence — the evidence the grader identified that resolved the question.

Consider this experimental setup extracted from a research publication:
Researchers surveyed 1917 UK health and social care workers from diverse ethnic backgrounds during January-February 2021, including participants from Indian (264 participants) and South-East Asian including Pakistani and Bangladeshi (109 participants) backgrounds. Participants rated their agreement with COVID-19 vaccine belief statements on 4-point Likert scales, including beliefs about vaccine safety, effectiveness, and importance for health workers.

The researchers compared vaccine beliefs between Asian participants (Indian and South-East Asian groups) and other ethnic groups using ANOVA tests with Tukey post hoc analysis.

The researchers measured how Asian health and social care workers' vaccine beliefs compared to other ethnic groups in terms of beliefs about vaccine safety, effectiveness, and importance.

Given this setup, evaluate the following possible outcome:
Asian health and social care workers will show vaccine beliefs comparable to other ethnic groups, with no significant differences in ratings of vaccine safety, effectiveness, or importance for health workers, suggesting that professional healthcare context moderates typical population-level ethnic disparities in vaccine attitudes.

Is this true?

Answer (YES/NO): NO